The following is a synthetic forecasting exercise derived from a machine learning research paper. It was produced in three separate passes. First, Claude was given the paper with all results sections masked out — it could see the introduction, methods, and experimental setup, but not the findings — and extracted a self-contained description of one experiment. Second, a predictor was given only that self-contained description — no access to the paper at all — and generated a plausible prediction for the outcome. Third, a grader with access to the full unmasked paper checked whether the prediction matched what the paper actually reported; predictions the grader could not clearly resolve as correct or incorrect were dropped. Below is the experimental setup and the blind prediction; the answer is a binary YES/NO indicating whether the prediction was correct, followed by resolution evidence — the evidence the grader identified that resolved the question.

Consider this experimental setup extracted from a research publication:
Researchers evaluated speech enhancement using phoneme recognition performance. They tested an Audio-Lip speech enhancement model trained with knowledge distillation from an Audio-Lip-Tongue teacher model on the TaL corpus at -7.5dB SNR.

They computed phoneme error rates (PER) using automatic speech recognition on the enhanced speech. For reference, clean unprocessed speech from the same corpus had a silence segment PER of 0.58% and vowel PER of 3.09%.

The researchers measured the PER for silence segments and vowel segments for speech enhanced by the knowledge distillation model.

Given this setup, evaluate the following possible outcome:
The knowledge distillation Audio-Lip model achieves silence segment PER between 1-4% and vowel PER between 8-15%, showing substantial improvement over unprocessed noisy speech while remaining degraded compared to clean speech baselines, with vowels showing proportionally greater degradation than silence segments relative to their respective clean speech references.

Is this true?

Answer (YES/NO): NO